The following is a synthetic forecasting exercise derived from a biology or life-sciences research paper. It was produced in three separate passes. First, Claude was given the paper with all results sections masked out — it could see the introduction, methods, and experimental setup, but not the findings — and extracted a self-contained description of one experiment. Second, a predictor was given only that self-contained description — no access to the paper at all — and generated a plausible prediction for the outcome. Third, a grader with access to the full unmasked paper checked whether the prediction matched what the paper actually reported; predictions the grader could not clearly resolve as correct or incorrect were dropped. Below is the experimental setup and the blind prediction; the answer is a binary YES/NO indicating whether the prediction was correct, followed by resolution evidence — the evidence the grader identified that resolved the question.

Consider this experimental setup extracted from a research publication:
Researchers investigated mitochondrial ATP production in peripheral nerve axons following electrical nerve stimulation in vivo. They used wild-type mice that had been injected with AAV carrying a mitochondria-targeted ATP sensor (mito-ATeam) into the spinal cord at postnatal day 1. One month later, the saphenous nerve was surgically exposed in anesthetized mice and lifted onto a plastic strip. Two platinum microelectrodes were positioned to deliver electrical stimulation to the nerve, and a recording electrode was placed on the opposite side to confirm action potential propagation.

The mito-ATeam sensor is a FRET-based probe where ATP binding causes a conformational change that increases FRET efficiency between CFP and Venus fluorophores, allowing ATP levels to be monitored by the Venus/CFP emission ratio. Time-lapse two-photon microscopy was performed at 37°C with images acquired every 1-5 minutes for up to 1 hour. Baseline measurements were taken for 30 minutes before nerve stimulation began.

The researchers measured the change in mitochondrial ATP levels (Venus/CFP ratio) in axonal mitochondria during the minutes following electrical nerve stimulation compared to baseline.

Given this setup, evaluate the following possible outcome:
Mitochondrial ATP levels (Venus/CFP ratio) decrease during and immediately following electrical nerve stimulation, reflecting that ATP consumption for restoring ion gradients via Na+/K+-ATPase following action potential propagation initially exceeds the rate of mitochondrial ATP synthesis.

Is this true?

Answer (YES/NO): NO